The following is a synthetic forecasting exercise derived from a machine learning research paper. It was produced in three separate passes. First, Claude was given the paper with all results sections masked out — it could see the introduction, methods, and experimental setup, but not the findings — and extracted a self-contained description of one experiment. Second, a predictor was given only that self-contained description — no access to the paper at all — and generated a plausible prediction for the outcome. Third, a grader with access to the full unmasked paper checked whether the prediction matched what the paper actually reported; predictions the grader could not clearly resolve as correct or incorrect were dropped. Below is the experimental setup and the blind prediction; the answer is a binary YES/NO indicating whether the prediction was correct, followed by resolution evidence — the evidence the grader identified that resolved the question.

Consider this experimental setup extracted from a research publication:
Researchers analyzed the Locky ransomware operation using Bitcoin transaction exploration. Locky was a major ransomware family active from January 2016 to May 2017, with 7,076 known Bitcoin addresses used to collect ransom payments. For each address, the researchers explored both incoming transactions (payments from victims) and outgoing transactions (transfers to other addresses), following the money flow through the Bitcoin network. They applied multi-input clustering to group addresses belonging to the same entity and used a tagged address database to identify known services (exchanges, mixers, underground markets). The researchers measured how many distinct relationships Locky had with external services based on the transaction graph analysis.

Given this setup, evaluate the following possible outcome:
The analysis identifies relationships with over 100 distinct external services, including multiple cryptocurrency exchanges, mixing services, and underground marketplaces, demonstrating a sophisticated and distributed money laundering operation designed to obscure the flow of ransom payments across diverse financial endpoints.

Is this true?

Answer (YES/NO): NO